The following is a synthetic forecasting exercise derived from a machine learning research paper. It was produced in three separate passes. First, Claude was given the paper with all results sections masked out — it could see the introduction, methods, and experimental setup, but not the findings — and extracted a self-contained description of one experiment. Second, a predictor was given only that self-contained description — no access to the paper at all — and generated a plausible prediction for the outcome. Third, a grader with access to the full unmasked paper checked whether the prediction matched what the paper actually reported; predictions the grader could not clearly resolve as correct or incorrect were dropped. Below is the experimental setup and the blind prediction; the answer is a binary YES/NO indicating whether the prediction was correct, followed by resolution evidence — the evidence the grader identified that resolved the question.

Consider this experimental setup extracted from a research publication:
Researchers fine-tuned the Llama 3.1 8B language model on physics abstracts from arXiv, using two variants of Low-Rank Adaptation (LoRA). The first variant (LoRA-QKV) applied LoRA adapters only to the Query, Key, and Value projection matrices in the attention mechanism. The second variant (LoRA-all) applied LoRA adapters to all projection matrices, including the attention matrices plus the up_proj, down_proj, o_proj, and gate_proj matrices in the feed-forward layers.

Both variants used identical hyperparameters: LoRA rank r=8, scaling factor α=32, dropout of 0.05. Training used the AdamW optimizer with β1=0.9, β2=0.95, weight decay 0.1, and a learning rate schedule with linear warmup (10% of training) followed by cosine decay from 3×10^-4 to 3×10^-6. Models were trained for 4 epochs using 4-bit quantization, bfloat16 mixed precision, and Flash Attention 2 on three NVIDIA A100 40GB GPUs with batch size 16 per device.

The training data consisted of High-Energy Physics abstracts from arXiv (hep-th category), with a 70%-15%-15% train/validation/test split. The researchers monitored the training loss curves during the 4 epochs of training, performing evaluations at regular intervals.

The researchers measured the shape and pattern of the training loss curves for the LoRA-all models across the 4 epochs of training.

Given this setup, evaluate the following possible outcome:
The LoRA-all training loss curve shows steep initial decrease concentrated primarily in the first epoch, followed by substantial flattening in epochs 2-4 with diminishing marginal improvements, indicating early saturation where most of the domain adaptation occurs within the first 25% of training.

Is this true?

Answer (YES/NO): NO